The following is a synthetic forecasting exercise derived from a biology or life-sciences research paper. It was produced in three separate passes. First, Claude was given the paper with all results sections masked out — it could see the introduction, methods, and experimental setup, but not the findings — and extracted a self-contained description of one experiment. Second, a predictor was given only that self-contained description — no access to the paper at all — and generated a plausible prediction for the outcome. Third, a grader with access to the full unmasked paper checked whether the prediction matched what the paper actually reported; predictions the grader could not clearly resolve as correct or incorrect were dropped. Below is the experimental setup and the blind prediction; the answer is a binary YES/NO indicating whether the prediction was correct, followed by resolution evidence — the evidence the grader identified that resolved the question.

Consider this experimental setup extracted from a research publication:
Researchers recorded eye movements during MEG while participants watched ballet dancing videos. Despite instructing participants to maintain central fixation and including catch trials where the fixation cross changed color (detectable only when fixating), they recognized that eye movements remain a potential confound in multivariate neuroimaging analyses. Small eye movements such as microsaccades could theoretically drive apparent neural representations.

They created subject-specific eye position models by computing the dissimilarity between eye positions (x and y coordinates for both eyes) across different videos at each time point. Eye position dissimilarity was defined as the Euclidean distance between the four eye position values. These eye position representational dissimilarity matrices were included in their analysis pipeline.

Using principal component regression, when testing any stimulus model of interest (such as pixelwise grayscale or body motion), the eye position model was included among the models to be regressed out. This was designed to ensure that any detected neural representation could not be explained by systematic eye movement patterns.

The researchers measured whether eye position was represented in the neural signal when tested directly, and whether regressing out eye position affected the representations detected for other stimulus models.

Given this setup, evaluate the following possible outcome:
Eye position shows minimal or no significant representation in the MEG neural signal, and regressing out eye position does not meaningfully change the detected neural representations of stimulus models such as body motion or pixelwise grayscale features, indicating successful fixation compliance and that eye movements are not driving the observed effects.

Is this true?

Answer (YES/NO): NO